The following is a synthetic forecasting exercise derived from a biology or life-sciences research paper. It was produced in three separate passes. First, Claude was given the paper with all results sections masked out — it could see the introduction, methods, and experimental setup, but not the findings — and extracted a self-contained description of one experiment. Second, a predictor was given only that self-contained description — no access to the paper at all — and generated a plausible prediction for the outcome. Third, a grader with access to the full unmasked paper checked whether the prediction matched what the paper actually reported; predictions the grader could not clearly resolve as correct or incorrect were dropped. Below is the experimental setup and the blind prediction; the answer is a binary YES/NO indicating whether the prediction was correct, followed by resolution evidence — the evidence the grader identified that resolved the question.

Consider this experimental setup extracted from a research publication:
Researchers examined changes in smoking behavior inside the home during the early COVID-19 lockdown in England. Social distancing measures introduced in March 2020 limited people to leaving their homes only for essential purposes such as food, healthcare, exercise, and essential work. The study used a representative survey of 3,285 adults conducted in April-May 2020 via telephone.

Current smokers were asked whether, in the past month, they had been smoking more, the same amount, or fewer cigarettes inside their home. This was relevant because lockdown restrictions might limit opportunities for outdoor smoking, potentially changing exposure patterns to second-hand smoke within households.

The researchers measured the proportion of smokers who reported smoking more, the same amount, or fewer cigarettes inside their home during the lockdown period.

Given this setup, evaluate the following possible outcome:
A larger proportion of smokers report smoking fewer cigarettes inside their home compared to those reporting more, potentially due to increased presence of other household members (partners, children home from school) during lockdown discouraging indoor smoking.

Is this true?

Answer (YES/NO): NO